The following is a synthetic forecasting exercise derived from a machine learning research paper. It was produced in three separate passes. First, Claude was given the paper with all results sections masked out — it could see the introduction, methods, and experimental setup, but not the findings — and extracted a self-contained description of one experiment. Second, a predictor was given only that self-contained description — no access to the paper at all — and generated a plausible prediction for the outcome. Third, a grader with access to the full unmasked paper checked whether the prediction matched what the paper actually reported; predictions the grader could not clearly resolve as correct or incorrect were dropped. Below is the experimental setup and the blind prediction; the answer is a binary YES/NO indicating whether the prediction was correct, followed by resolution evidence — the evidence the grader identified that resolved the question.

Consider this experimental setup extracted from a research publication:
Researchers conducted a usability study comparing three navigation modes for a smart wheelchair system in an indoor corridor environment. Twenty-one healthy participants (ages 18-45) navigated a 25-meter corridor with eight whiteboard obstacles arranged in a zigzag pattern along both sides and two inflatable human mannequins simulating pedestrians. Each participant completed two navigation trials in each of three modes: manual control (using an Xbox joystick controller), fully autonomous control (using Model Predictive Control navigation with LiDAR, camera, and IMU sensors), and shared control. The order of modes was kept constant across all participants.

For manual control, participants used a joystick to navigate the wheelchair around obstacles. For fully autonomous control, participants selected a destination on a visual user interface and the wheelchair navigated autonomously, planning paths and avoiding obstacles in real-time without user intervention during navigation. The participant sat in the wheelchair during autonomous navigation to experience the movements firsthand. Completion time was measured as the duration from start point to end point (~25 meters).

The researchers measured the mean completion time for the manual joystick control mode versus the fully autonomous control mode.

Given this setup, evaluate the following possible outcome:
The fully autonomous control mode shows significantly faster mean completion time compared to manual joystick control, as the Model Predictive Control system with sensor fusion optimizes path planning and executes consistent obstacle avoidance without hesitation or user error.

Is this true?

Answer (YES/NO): YES